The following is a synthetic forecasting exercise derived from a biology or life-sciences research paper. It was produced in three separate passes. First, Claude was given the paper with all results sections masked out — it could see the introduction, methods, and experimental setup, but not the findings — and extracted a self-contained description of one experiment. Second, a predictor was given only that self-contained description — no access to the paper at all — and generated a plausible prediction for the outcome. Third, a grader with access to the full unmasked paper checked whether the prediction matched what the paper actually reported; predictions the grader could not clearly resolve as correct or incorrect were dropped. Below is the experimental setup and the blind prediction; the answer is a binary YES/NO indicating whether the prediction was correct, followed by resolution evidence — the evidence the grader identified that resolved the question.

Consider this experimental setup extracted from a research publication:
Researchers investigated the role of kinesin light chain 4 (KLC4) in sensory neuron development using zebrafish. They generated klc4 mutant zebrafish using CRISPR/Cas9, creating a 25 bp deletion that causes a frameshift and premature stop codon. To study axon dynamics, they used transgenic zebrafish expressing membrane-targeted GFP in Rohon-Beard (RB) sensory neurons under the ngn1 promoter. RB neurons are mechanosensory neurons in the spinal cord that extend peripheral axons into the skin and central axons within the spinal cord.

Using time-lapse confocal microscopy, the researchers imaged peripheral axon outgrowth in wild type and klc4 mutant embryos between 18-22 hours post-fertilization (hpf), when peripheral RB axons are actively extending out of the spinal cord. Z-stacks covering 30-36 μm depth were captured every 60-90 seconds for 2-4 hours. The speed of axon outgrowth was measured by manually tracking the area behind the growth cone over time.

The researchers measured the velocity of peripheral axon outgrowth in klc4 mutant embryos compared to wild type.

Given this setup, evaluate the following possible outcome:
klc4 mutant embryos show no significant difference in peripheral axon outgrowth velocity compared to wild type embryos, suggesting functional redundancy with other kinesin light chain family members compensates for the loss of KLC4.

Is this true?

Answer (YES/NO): NO